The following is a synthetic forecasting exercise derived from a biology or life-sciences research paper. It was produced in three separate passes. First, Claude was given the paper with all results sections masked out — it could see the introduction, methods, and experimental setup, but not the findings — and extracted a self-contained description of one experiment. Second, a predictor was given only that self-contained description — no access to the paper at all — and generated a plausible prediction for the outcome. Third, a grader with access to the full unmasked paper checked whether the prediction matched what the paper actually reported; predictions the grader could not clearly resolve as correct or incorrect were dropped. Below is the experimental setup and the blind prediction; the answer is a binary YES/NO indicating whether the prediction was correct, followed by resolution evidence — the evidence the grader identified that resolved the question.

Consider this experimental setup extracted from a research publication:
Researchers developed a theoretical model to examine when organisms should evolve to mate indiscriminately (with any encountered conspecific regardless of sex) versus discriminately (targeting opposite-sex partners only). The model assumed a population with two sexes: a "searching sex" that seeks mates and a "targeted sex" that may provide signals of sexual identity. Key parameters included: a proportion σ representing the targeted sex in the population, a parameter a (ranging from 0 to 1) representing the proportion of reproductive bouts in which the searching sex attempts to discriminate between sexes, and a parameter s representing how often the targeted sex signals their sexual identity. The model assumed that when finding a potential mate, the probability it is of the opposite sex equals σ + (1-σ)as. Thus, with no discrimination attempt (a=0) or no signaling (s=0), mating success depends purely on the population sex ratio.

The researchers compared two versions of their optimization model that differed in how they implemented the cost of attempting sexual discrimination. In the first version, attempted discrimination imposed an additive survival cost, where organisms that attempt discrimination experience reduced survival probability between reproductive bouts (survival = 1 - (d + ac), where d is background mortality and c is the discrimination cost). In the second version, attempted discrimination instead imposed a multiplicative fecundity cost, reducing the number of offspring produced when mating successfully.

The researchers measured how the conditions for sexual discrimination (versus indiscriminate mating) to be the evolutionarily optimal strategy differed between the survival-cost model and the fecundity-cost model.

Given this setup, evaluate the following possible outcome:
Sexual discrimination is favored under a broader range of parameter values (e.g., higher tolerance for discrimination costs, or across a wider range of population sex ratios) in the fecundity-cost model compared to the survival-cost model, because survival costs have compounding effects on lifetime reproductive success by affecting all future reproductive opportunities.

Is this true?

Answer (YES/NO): YES